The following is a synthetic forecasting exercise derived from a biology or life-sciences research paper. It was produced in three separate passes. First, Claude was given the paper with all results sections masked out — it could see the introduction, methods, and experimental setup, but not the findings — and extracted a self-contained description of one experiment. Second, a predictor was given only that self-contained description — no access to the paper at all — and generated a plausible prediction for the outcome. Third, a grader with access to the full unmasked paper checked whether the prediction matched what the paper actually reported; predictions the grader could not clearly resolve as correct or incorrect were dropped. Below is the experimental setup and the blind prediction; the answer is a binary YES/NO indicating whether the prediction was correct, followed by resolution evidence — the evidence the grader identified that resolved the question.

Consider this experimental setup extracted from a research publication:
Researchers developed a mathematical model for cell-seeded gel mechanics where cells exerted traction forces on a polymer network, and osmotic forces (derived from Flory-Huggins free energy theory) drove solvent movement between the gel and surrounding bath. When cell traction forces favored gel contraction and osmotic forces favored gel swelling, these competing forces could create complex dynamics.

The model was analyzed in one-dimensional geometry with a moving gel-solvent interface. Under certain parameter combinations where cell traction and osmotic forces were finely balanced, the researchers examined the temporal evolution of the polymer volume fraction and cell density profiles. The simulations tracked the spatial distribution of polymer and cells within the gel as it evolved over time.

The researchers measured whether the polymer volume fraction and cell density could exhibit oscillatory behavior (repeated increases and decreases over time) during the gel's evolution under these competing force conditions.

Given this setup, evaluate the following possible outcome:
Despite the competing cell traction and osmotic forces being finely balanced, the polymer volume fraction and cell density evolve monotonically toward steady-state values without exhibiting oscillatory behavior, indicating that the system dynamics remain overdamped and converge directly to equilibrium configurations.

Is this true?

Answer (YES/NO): NO